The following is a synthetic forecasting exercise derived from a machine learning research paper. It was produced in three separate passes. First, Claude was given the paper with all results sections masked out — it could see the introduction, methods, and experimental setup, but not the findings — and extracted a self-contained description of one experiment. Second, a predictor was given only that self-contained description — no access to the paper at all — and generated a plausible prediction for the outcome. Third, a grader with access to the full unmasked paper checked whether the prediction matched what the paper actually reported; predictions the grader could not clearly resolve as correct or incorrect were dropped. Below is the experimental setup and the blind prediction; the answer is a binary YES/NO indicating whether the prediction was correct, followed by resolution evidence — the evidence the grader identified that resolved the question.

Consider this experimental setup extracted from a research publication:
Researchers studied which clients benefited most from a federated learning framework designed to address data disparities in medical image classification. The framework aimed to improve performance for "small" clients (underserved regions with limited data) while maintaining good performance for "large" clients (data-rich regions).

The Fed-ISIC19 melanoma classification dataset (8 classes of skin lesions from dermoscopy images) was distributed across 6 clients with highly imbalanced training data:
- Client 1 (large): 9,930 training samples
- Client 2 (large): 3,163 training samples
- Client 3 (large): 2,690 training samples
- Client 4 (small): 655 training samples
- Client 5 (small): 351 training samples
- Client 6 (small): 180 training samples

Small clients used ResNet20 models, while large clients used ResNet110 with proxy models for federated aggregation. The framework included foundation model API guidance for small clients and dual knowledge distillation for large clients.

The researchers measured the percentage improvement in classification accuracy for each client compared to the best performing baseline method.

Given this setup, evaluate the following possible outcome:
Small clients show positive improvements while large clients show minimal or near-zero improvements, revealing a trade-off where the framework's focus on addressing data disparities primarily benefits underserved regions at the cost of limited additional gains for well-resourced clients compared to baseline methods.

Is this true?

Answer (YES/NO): NO